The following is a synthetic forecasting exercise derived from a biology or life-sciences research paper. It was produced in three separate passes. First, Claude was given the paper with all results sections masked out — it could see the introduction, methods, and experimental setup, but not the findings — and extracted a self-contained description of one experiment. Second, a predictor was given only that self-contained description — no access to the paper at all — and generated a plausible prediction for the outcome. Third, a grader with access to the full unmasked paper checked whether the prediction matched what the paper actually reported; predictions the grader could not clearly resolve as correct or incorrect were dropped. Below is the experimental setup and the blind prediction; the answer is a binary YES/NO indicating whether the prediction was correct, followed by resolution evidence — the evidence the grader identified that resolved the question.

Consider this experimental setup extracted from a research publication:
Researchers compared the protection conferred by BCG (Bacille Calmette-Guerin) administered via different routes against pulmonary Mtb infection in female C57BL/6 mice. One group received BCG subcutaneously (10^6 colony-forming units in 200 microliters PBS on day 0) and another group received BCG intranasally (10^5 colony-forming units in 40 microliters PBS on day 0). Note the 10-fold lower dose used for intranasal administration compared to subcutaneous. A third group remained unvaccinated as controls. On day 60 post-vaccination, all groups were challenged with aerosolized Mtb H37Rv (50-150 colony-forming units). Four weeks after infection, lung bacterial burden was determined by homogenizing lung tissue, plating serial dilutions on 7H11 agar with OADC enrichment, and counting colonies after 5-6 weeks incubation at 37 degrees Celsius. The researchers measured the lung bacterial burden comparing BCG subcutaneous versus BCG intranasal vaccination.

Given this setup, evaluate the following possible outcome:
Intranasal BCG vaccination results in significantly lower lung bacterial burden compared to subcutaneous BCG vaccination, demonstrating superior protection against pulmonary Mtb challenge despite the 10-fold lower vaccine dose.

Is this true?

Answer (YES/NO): NO